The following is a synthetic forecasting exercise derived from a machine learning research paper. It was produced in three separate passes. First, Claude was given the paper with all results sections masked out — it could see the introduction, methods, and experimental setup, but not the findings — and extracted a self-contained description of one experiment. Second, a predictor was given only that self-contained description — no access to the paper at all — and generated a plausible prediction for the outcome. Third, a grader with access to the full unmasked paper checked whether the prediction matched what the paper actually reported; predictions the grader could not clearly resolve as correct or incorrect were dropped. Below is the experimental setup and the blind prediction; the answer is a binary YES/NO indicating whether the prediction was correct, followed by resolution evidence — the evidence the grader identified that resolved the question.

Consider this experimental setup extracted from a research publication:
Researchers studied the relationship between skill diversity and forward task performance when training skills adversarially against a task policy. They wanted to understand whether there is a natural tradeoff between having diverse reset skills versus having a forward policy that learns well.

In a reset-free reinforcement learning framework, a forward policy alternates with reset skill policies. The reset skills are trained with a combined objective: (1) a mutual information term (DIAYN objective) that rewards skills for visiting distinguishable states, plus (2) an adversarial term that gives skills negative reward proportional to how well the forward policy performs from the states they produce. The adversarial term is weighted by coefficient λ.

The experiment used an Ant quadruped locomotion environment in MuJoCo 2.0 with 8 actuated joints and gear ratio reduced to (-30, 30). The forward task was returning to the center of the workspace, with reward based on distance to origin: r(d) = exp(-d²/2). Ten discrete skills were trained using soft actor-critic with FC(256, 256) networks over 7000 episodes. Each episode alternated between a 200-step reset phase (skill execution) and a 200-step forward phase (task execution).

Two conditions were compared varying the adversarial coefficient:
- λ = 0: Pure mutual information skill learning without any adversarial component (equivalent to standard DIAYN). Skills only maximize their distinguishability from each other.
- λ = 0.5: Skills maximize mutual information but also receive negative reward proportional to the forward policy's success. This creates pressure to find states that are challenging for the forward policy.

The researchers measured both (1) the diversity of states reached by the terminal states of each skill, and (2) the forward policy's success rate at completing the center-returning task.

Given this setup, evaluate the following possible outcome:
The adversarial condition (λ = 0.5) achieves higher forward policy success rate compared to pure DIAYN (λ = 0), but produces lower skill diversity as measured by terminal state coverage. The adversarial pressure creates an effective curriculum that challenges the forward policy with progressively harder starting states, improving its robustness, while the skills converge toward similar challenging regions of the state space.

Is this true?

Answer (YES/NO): NO